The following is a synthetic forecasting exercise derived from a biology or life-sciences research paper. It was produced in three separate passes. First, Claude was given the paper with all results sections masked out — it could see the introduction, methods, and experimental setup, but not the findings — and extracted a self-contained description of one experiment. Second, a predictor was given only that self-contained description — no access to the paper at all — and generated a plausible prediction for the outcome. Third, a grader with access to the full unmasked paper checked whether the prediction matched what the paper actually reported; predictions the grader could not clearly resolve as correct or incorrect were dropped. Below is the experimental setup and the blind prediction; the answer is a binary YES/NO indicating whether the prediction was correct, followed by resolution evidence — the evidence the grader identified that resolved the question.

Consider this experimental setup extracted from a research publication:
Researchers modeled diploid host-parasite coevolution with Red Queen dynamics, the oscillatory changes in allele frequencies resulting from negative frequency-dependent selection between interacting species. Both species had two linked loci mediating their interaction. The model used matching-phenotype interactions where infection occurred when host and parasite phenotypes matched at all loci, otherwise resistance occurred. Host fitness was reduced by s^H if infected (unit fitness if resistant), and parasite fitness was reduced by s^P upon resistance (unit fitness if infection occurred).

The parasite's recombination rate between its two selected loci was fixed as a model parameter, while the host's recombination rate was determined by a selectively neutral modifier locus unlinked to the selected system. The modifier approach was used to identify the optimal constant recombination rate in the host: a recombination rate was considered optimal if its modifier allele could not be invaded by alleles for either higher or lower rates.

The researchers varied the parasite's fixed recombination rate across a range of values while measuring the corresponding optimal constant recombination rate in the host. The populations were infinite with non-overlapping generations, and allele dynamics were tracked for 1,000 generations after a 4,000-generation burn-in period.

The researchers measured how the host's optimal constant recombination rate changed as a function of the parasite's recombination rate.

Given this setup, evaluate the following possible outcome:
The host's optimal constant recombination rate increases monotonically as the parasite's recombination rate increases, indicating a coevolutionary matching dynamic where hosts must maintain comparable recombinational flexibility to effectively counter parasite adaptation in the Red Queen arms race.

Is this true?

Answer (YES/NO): YES